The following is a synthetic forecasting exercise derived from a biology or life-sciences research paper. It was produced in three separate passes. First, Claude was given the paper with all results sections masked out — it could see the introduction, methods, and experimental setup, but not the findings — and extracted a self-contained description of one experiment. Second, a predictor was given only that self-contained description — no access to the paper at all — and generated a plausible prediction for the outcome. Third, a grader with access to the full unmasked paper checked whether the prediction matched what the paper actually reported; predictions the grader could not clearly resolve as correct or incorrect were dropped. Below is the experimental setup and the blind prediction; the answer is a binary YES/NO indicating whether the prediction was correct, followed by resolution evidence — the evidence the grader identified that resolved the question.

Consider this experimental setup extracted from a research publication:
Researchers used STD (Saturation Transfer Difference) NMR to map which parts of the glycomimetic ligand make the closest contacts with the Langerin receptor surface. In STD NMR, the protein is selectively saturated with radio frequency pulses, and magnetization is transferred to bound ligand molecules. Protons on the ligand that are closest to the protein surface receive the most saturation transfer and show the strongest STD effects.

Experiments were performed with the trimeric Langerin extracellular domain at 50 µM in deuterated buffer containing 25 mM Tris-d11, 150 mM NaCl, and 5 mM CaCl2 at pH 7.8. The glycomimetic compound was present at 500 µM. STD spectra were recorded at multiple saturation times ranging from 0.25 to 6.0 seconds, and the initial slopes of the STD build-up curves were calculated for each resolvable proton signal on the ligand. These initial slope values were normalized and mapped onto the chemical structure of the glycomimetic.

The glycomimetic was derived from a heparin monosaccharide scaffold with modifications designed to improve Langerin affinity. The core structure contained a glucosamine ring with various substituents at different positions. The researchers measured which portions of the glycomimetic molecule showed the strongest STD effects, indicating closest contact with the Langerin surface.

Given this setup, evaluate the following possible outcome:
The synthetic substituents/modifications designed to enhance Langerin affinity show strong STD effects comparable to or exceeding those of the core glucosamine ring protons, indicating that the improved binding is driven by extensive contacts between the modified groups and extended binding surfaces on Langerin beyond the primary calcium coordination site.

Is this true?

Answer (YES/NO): YES